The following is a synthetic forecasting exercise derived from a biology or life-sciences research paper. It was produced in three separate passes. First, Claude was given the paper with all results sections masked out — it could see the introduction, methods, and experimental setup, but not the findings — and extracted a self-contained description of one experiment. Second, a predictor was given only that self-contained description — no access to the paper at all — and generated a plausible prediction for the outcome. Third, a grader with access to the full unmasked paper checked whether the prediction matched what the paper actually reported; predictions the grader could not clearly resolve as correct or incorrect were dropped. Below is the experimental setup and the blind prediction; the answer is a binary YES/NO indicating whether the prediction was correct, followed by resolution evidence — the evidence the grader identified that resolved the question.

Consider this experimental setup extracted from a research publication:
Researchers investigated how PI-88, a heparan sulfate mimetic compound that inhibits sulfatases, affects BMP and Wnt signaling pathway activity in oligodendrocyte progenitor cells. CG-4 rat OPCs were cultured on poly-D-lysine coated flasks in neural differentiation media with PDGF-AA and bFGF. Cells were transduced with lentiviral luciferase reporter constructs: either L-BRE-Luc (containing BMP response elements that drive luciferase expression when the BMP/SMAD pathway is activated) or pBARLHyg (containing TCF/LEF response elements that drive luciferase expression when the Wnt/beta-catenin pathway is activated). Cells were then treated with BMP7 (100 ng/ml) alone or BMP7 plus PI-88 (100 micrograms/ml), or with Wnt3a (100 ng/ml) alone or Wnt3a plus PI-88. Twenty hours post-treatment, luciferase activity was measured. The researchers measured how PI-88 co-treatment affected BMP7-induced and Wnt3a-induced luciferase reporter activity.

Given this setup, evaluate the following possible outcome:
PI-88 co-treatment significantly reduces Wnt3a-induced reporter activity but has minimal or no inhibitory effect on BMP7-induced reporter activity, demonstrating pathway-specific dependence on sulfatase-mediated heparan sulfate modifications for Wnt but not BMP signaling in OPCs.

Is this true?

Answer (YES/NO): NO